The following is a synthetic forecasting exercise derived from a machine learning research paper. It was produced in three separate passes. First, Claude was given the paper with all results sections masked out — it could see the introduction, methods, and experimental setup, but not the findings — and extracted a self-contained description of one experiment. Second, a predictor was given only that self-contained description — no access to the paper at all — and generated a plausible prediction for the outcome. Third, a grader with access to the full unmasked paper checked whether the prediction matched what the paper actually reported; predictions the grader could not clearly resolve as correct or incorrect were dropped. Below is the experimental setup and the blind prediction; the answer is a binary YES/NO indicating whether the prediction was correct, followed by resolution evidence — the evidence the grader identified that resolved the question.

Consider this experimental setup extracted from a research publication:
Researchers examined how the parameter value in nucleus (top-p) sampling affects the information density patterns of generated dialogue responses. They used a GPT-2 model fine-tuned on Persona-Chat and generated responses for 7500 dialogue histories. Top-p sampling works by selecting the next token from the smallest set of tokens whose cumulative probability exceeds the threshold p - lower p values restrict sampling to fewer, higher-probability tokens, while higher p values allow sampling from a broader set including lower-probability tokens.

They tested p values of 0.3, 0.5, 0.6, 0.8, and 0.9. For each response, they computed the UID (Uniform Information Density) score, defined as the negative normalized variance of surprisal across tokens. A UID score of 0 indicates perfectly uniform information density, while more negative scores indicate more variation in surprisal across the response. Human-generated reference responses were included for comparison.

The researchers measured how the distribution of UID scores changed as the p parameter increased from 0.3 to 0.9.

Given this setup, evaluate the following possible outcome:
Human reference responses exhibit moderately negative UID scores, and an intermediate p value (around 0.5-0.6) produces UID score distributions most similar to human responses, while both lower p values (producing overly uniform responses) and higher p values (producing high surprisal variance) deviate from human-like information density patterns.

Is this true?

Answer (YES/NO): NO